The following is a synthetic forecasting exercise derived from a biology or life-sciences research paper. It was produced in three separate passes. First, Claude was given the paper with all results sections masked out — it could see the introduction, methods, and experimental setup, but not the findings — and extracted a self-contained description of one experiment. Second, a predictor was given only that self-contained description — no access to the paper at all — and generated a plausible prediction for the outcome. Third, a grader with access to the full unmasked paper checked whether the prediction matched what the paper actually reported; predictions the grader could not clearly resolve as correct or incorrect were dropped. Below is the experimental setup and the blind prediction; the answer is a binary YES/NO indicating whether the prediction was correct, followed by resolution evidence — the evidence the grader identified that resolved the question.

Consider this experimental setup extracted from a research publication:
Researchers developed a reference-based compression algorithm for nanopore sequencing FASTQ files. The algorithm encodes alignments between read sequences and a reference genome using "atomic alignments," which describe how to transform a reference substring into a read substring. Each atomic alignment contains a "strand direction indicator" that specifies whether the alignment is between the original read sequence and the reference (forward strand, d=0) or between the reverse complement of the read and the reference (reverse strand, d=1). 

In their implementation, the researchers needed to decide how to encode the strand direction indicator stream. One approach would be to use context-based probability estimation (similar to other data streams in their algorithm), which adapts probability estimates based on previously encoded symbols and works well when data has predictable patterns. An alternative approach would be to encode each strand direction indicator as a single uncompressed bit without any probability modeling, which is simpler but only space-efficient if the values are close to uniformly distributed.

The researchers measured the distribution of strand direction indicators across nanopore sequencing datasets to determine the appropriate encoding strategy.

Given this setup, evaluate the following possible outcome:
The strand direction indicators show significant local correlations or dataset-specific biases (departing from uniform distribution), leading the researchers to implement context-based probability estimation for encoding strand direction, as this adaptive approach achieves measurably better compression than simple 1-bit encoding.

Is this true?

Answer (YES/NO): NO